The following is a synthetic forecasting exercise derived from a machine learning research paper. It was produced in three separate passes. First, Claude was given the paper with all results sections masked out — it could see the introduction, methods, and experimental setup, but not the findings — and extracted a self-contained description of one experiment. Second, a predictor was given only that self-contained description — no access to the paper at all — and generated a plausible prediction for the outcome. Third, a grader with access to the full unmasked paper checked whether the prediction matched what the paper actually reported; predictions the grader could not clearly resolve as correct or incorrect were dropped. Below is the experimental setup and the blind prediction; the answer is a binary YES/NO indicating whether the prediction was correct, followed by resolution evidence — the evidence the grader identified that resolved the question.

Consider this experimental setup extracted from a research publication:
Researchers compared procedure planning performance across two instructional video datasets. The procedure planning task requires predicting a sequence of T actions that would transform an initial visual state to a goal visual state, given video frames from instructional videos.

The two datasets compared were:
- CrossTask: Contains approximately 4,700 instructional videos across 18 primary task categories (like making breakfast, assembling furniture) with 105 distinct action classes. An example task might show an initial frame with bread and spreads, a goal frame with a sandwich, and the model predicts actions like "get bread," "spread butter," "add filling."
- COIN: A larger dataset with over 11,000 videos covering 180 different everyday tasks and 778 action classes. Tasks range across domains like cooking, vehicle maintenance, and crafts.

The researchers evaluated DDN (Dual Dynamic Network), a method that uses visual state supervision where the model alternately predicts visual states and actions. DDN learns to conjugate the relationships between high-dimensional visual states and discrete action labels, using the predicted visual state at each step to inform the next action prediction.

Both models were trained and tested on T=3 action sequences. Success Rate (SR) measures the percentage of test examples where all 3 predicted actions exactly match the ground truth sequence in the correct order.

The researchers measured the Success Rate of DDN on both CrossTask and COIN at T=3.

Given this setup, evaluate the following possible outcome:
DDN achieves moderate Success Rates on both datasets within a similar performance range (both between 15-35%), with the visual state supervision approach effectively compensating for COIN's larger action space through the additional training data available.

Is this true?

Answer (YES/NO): NO